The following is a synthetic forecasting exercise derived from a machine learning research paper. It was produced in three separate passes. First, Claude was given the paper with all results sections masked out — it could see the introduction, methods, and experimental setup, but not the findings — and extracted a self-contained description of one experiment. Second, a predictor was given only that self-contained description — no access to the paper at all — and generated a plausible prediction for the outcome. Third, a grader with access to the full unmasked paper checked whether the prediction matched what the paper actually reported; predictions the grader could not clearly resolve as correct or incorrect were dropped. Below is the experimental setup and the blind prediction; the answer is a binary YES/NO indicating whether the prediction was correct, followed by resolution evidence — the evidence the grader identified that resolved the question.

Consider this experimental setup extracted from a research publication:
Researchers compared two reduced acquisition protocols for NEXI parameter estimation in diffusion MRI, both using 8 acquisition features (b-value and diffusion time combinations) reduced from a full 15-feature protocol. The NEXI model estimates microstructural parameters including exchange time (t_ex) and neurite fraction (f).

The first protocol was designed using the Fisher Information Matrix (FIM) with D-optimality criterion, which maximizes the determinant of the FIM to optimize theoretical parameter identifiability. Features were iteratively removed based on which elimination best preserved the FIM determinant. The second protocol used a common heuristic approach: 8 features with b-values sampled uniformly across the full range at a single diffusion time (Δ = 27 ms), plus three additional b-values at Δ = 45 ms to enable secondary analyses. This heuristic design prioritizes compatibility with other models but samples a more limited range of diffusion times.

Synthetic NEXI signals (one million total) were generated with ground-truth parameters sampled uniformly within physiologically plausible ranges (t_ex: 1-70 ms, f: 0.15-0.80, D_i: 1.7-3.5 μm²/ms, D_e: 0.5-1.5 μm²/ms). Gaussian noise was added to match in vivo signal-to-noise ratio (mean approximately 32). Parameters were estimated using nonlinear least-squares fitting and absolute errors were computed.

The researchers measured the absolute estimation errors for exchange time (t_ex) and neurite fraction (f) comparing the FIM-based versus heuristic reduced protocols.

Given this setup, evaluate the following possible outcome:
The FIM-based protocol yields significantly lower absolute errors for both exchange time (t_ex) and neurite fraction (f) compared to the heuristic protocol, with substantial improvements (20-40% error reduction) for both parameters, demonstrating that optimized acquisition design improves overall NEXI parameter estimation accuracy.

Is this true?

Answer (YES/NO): NO